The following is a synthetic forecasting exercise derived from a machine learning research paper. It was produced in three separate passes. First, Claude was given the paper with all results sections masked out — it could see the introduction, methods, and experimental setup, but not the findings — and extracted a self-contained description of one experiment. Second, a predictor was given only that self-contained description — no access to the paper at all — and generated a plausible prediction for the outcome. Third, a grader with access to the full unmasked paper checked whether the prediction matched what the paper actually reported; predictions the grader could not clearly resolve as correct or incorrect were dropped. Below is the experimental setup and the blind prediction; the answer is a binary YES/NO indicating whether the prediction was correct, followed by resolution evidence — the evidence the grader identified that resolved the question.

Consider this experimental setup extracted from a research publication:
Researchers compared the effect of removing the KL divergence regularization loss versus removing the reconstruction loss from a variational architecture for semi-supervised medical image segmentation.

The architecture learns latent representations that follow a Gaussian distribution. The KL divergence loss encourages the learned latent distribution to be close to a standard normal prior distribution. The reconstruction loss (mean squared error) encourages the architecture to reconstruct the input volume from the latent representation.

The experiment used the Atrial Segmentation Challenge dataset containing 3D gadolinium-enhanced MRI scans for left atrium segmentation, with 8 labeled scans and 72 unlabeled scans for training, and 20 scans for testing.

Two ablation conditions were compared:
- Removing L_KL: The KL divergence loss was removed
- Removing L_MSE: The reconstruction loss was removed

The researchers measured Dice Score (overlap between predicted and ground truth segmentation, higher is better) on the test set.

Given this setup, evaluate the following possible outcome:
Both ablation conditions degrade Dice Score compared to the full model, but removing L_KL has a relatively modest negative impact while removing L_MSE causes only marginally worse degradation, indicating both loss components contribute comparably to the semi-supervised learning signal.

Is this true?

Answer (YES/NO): NO